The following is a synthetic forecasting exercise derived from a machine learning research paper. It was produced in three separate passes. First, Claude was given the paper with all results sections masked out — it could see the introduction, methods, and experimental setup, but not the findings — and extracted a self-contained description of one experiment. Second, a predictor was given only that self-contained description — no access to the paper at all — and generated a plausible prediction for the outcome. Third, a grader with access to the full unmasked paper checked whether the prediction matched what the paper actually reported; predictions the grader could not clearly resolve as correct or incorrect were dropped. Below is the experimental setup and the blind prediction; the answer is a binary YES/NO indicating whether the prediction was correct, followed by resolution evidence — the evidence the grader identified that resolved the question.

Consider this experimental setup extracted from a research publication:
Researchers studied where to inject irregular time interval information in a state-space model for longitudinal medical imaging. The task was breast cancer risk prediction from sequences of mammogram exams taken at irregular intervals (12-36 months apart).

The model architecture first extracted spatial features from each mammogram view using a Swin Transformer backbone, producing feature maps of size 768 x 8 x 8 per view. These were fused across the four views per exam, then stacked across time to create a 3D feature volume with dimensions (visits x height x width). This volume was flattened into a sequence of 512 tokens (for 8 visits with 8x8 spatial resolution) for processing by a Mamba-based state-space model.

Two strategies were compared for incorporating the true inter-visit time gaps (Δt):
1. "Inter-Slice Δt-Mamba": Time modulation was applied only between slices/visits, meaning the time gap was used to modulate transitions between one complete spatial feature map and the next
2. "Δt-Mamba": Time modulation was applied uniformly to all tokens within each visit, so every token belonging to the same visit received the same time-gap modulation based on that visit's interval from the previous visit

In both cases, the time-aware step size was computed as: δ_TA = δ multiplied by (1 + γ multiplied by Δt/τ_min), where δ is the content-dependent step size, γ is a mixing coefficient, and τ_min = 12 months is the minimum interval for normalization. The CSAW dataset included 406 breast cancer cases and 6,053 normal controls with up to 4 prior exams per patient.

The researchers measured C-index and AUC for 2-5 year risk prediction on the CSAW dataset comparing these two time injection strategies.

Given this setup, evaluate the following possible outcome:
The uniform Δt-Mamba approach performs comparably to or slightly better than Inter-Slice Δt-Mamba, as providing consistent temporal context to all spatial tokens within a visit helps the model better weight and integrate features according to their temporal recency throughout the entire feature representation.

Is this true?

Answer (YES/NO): NO